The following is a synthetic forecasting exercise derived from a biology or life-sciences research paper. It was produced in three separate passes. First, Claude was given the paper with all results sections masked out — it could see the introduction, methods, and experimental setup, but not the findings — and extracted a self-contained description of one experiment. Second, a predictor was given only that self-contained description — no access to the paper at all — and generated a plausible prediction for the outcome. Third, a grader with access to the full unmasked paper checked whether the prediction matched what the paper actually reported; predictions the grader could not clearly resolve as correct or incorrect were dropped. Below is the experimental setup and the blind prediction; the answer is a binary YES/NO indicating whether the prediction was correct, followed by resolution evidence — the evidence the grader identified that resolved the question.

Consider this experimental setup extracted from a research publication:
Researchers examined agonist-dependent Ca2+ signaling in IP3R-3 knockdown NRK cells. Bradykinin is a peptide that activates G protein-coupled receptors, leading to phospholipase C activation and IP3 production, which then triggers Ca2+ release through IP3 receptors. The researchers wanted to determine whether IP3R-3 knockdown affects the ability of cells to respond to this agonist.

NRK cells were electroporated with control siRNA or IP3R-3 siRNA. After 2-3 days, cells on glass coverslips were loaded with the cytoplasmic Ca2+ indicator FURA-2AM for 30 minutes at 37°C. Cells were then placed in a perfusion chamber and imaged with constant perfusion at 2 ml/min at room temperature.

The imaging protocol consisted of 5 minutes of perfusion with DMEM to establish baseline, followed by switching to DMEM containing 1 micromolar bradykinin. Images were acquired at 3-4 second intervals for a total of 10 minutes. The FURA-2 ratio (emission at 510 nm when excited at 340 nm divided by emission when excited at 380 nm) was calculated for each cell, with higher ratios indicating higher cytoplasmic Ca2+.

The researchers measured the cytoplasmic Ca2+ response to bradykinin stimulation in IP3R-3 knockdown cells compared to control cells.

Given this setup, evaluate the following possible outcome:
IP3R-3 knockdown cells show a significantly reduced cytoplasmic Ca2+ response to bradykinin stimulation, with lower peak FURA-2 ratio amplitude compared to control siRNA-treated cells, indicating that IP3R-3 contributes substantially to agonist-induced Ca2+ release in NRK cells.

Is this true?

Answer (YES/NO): NO